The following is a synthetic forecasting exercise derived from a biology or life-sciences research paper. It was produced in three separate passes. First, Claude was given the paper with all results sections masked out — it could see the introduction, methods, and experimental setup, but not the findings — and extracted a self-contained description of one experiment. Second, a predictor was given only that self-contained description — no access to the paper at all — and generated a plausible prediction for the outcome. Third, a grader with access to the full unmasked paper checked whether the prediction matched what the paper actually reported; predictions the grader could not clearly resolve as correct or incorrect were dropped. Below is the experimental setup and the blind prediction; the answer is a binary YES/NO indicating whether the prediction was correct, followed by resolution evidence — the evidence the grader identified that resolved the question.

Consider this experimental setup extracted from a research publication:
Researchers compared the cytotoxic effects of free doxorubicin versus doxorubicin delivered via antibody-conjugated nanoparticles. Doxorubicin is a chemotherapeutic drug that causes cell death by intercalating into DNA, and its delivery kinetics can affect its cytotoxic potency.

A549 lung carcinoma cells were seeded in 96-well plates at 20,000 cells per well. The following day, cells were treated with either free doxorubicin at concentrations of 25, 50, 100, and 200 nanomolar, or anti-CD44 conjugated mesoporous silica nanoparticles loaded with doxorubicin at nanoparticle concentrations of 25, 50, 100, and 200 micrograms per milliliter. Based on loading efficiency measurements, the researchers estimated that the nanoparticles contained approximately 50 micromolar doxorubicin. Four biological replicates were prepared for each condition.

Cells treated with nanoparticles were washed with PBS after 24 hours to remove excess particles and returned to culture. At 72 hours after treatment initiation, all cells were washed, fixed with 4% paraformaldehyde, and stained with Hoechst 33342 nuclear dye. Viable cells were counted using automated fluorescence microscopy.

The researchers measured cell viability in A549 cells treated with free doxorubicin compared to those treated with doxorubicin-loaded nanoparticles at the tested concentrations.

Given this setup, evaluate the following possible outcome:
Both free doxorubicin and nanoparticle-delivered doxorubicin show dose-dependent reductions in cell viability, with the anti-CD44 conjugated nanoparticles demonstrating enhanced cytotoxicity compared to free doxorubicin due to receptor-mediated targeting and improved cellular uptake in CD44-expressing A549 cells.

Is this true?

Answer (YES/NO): YES